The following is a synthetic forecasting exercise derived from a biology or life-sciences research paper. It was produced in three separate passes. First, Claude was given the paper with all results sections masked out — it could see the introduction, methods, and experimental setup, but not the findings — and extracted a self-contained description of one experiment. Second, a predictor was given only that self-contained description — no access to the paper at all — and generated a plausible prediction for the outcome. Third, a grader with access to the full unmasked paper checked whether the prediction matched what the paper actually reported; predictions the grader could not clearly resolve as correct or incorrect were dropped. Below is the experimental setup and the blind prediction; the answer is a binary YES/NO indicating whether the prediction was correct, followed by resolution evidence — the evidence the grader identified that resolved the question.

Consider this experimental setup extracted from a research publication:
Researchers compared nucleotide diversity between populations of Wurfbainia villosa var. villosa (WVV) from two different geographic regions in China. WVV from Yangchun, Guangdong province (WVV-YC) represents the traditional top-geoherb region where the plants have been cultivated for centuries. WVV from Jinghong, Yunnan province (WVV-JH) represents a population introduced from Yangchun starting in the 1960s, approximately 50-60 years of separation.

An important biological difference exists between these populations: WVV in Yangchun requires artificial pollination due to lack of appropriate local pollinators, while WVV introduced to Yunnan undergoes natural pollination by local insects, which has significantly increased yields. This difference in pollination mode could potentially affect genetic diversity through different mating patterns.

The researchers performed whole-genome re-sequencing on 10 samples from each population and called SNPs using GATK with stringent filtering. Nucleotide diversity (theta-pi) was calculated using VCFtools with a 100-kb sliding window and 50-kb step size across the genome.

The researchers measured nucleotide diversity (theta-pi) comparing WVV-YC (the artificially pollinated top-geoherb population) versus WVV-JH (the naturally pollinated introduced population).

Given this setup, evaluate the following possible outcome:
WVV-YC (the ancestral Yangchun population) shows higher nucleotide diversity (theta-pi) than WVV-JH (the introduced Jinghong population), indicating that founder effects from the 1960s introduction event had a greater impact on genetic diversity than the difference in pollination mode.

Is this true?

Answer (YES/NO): NO